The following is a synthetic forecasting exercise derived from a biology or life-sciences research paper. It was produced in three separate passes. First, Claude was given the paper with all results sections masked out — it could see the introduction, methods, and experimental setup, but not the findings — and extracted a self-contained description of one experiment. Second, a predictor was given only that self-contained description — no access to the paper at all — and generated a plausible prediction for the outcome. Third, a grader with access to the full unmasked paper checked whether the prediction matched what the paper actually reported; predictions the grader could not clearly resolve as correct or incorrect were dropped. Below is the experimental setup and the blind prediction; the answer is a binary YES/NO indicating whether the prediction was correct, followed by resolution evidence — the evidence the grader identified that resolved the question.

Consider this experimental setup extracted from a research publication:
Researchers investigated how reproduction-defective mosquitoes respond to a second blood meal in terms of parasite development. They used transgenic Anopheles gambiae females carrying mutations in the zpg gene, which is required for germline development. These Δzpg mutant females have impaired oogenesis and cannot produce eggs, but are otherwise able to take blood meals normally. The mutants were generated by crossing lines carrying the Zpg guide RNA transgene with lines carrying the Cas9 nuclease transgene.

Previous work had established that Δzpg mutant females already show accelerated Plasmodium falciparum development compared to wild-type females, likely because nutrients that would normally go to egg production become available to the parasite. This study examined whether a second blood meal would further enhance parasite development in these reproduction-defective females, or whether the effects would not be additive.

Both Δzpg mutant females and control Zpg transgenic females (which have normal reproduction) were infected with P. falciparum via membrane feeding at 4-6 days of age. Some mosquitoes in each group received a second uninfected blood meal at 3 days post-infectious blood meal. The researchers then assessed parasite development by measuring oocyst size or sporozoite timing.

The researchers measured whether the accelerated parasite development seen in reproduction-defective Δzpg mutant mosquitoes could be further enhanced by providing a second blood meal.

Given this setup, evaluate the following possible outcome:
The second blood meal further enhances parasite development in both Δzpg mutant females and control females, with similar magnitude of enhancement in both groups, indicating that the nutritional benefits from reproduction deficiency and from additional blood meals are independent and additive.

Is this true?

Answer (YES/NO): NO